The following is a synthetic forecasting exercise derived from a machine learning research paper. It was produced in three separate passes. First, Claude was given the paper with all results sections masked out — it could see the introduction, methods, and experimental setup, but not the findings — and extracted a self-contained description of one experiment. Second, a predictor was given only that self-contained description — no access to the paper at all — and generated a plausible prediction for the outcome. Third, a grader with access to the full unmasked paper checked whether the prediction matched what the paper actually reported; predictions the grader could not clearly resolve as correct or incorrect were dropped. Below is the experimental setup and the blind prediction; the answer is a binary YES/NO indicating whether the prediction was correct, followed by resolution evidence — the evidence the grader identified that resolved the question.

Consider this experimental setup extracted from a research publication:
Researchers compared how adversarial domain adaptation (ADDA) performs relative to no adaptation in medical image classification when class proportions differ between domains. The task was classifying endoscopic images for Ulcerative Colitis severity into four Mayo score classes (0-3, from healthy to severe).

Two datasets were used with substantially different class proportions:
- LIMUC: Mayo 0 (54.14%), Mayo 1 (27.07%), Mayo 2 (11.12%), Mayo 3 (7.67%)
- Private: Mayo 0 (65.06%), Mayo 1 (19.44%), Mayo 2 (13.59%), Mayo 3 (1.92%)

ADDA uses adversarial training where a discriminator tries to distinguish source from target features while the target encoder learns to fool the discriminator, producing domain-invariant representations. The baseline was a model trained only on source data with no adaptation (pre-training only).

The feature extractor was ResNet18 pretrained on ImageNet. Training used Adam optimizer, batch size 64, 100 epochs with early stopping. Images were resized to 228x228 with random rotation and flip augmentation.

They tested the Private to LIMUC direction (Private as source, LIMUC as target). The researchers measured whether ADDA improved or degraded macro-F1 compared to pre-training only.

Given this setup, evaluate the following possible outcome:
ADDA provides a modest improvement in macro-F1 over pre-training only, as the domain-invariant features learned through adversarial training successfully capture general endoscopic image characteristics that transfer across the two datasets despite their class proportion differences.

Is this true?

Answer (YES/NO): YES